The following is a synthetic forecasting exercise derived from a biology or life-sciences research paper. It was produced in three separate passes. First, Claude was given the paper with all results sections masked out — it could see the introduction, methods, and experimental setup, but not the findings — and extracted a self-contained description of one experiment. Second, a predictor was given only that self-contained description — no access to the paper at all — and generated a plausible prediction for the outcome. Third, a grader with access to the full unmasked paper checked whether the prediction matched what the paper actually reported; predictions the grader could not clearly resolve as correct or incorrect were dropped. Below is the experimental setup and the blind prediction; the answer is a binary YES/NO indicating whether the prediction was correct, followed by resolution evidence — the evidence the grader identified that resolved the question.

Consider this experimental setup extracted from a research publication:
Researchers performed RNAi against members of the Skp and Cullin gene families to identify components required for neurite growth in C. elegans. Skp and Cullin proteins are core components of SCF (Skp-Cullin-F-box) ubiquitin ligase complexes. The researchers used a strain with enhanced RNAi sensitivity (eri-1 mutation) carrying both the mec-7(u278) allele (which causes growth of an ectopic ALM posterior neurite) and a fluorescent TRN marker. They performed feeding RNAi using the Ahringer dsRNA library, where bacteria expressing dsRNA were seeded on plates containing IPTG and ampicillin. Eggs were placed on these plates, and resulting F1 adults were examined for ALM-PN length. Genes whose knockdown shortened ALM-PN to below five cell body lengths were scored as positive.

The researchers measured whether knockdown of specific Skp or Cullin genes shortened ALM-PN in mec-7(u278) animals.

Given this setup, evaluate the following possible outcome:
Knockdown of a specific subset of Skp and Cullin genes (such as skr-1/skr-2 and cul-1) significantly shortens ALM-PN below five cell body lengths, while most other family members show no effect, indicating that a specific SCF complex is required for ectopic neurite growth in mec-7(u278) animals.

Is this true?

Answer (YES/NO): NO